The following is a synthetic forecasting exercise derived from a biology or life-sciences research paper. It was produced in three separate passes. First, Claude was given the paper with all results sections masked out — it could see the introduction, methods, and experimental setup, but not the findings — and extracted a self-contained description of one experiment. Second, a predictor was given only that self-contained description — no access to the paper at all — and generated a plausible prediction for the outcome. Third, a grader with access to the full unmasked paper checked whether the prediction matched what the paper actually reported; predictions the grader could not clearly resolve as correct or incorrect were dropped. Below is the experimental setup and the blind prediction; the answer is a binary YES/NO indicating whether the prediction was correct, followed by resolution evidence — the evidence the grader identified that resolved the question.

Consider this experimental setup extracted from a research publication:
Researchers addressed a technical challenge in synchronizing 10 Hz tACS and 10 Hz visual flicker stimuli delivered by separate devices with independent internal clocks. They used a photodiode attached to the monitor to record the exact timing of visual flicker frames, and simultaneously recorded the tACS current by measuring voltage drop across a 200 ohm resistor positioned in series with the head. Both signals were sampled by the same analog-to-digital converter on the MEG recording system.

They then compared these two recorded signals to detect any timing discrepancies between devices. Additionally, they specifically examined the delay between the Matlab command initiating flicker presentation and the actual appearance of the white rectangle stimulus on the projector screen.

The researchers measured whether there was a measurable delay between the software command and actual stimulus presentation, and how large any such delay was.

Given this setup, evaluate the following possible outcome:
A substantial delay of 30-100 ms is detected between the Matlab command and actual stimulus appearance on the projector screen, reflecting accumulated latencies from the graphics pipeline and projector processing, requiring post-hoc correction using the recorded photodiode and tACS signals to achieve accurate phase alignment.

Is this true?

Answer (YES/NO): NO